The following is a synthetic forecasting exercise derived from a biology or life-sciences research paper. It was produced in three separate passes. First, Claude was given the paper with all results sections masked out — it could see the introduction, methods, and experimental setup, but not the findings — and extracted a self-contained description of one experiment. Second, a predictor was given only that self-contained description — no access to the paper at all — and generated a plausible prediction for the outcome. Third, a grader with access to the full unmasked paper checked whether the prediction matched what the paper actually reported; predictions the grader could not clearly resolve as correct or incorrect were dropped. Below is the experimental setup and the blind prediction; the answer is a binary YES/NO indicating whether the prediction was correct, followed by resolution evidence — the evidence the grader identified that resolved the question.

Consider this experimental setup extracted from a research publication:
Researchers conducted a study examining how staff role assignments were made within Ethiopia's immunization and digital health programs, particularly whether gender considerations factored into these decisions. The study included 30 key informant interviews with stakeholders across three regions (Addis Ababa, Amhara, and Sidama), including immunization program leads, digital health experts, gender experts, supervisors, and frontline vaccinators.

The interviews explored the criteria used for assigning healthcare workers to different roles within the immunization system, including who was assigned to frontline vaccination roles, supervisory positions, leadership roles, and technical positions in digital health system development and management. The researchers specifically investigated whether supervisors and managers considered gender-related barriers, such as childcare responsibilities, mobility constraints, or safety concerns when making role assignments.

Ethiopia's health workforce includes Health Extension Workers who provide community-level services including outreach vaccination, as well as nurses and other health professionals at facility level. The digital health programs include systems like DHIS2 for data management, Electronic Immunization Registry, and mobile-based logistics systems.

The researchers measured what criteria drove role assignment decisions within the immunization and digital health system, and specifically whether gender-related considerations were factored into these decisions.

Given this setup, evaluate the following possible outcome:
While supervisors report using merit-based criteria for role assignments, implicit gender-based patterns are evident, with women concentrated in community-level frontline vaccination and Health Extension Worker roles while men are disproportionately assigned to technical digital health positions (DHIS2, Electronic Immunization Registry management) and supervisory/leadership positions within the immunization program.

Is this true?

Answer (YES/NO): YES